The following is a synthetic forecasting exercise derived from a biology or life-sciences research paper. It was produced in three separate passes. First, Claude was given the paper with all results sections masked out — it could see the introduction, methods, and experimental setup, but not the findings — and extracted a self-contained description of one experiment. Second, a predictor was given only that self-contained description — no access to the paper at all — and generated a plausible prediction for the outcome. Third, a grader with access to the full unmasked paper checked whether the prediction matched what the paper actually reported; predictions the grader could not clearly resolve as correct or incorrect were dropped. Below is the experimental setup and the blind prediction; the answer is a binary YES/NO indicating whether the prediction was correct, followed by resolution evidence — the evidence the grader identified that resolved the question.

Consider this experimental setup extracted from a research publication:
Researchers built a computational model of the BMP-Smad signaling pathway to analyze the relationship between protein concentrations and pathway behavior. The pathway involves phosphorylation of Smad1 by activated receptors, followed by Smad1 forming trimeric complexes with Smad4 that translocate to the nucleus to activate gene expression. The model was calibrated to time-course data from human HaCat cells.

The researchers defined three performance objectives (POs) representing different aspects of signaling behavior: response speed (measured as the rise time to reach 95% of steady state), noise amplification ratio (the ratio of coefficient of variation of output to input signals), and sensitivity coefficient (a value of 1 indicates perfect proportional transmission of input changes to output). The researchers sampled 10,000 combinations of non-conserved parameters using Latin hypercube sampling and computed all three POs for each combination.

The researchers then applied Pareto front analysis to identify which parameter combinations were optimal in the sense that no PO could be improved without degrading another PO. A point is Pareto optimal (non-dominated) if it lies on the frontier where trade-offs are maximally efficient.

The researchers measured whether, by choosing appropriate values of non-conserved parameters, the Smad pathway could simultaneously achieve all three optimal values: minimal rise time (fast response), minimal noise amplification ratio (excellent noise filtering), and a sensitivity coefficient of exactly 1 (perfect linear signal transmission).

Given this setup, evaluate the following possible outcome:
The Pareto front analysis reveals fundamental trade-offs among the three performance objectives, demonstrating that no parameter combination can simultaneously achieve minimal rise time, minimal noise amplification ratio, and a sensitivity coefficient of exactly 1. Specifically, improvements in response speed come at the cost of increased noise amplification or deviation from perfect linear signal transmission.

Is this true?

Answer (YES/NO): YES